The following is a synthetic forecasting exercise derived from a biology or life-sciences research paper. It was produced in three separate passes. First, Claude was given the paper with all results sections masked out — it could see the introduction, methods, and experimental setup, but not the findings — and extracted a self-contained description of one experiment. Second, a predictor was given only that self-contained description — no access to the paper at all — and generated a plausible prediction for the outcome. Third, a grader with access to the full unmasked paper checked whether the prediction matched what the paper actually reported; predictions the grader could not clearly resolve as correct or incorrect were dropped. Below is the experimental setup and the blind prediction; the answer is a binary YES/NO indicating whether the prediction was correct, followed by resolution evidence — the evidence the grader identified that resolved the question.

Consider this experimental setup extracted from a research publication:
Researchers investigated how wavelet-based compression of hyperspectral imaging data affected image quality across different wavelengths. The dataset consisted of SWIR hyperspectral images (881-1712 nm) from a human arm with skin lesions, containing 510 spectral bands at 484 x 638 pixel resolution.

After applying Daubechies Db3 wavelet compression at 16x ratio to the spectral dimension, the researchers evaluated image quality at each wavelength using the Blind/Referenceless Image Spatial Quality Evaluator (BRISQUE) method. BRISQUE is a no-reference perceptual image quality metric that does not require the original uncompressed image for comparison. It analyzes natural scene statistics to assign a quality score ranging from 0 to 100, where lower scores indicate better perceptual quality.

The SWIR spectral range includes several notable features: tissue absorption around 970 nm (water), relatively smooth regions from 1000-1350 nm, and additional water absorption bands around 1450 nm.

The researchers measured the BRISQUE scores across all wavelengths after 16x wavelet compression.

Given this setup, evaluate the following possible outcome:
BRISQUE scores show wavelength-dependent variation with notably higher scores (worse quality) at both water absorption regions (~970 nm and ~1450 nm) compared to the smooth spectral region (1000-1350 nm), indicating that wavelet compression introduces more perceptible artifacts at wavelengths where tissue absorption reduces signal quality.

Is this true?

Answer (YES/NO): NO